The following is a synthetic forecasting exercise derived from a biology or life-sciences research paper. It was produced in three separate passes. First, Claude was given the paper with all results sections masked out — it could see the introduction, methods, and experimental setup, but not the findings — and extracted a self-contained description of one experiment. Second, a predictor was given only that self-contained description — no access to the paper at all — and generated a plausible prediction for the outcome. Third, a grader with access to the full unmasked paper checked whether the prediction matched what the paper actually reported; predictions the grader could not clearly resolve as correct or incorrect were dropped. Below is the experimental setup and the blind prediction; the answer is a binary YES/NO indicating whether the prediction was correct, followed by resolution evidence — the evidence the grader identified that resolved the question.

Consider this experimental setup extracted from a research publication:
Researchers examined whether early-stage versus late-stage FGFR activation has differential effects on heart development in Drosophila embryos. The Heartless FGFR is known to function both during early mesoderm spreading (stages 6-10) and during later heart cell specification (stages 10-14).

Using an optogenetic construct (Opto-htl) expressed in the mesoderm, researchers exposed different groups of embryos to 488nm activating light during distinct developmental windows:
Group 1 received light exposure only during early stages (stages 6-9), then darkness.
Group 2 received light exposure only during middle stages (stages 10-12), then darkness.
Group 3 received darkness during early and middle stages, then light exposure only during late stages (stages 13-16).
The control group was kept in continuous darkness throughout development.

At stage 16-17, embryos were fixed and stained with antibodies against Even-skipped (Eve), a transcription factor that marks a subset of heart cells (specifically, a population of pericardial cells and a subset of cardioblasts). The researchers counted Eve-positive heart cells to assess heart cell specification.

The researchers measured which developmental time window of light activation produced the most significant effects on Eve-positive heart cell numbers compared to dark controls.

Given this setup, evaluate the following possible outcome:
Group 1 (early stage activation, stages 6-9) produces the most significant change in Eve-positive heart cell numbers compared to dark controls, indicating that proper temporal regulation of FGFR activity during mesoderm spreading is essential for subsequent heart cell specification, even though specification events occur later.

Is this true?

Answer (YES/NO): NO